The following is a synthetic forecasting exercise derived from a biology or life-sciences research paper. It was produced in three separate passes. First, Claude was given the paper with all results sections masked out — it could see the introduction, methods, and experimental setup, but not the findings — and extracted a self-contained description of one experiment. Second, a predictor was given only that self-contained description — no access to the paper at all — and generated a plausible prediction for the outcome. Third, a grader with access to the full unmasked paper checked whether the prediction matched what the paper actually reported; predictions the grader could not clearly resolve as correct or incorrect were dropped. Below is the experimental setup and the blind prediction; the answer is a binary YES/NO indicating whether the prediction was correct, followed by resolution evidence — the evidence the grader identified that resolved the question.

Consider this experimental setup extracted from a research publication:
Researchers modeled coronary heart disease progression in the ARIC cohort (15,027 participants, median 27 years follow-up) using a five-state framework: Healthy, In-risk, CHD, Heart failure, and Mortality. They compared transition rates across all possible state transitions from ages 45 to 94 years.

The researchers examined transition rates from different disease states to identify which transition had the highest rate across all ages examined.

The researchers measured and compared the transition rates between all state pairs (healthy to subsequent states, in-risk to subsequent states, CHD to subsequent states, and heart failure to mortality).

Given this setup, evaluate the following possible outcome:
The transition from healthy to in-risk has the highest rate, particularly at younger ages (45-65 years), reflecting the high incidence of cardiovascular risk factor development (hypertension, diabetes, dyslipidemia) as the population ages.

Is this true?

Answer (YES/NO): NO